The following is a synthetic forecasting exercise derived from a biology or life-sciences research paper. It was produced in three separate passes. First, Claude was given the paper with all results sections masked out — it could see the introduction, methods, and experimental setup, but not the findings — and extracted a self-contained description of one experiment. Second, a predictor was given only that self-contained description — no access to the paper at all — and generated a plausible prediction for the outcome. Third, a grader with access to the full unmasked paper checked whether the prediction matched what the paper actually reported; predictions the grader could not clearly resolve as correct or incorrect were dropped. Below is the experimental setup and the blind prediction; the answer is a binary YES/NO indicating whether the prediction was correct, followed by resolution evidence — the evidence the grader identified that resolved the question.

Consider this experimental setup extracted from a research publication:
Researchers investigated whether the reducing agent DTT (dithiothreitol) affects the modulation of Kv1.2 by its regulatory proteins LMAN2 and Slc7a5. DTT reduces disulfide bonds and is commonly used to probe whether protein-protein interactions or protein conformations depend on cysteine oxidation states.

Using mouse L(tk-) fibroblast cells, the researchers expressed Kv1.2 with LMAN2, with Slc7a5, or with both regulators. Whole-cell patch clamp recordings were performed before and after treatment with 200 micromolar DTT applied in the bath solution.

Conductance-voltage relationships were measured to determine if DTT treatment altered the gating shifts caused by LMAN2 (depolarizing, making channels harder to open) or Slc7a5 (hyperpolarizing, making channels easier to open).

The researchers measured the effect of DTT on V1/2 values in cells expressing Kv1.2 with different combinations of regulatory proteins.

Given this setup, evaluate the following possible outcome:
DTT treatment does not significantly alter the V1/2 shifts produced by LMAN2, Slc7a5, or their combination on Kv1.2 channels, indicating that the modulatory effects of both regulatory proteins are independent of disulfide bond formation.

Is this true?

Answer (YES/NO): NO